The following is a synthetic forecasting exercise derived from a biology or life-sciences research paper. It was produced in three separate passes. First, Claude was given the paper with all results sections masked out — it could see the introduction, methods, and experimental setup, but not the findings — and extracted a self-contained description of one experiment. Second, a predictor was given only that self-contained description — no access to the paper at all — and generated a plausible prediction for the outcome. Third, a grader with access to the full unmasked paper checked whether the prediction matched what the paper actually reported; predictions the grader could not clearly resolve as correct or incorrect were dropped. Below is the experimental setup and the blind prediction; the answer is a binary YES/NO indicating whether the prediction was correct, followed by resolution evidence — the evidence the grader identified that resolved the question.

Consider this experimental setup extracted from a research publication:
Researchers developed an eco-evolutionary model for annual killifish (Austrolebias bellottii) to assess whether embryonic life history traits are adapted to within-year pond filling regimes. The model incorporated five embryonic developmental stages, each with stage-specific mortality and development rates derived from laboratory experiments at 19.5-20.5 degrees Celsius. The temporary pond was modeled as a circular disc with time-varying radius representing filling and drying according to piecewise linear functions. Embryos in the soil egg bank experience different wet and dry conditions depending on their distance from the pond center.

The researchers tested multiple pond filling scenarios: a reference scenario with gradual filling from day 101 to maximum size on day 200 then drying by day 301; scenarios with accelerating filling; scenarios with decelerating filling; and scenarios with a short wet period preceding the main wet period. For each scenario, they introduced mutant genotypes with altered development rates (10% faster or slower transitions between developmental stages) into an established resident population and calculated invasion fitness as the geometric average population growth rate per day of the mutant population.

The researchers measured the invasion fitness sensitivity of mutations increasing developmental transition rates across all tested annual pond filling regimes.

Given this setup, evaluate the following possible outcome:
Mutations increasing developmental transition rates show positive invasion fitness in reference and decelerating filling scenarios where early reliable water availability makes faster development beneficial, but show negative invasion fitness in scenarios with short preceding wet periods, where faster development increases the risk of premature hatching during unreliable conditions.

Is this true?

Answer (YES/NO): NO